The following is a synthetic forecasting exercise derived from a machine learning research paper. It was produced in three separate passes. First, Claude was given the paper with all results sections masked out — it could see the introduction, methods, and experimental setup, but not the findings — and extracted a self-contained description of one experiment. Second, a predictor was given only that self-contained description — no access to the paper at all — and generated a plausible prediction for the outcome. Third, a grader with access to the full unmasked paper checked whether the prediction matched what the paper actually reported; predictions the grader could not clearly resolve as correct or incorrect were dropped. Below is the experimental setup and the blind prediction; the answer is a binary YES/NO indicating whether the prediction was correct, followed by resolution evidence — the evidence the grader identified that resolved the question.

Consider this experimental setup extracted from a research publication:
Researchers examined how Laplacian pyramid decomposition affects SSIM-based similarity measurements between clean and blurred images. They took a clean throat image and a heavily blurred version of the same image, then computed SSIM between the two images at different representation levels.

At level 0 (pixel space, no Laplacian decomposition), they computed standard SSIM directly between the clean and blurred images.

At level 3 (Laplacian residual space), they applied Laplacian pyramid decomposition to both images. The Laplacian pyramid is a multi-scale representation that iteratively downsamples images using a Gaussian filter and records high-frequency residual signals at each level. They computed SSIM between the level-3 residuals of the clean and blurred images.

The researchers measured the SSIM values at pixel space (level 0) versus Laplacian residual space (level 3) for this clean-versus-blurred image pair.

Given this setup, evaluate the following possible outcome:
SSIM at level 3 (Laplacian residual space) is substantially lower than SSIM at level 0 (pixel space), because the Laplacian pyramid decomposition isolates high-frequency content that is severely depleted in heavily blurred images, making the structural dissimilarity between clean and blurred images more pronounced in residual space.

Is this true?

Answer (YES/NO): NO